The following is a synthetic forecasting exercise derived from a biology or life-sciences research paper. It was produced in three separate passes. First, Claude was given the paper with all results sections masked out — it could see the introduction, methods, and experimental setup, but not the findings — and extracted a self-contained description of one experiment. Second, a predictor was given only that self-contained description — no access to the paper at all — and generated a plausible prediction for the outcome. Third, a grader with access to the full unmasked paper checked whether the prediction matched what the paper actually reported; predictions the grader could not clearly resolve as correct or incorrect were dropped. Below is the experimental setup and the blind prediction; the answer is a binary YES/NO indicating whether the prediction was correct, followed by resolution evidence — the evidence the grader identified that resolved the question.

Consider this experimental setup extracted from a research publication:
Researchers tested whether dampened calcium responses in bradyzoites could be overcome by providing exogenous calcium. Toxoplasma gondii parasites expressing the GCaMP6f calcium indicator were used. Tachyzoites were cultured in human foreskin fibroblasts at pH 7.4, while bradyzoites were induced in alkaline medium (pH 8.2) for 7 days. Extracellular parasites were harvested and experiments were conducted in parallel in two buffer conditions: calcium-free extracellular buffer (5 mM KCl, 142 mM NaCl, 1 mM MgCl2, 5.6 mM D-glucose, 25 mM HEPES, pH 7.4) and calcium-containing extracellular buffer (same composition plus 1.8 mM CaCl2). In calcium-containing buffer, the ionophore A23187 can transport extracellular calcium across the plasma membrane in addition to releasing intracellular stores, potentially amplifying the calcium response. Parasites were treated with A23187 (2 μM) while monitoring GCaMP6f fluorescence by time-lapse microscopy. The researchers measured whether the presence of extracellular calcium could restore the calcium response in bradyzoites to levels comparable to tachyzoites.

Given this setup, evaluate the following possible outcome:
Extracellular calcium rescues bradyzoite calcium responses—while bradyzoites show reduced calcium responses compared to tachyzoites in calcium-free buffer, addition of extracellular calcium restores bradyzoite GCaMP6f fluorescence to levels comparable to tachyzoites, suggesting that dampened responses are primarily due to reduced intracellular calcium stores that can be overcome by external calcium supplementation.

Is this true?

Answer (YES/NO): NO